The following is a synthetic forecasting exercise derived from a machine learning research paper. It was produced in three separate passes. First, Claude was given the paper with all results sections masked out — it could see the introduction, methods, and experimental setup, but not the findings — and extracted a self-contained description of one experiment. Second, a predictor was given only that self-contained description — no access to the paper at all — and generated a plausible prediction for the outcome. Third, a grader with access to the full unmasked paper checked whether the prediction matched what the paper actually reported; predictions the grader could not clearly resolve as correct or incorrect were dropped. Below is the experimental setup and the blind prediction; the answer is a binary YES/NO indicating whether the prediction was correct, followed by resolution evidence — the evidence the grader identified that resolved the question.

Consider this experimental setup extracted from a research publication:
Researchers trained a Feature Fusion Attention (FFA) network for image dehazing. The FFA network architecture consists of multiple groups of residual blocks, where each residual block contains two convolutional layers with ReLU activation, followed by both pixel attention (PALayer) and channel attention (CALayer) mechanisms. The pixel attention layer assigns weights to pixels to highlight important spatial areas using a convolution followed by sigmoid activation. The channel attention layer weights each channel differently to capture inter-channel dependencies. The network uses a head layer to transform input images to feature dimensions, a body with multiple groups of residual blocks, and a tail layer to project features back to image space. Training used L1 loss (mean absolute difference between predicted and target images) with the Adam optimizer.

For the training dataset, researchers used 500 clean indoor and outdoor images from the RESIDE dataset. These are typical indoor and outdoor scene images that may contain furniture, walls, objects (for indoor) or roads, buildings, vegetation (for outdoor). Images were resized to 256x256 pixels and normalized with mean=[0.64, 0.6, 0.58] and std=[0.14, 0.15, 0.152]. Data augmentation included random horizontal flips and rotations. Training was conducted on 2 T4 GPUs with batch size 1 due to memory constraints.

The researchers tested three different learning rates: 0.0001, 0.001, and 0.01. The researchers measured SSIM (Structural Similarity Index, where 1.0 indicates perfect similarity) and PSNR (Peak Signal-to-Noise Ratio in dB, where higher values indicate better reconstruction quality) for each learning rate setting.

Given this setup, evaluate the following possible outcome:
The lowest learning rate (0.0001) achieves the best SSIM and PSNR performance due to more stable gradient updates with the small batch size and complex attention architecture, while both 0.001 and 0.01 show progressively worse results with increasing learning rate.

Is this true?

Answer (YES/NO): NO